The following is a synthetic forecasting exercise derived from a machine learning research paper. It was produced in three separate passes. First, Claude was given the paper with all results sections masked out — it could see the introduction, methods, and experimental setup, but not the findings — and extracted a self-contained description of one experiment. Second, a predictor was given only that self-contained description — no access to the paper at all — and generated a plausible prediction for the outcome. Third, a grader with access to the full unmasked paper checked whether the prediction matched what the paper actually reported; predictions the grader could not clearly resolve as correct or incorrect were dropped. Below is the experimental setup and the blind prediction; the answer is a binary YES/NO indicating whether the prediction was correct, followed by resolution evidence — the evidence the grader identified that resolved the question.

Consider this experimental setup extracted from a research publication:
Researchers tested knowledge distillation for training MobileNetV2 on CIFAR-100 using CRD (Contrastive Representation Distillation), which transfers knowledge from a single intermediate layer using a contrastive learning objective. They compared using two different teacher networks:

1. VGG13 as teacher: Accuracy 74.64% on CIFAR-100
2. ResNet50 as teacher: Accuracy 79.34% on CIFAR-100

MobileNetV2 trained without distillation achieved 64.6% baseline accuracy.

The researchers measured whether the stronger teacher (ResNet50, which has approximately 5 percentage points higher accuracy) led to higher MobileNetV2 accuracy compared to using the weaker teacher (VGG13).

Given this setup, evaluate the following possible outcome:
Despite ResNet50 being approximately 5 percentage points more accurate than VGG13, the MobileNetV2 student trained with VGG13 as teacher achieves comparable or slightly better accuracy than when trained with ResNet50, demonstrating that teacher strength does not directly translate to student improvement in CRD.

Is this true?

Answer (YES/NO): YES